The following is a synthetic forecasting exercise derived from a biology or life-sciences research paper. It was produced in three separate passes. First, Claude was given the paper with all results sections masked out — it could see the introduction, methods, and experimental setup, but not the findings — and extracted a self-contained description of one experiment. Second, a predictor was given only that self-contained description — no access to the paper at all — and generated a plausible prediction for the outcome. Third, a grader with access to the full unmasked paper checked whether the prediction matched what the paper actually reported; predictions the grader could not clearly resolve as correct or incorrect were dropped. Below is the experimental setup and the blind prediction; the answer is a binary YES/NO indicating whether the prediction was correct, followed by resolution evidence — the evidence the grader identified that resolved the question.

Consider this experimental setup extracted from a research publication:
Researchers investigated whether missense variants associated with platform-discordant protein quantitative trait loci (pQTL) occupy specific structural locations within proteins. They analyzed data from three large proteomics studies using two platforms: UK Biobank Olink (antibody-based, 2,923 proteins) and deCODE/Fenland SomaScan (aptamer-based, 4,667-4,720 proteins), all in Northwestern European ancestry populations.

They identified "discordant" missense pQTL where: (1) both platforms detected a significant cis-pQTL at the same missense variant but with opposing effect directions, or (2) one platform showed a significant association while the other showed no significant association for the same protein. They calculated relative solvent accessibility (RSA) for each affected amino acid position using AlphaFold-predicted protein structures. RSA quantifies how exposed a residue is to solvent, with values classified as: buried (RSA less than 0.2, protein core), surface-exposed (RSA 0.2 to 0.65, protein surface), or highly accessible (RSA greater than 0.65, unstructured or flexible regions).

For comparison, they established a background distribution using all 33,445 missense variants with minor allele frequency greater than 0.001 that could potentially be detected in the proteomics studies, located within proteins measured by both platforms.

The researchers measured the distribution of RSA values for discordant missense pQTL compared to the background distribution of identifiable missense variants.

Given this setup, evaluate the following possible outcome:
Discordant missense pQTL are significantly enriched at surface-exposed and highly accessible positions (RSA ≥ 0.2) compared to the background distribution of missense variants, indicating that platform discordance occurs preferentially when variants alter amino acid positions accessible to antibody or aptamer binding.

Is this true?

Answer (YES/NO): NO